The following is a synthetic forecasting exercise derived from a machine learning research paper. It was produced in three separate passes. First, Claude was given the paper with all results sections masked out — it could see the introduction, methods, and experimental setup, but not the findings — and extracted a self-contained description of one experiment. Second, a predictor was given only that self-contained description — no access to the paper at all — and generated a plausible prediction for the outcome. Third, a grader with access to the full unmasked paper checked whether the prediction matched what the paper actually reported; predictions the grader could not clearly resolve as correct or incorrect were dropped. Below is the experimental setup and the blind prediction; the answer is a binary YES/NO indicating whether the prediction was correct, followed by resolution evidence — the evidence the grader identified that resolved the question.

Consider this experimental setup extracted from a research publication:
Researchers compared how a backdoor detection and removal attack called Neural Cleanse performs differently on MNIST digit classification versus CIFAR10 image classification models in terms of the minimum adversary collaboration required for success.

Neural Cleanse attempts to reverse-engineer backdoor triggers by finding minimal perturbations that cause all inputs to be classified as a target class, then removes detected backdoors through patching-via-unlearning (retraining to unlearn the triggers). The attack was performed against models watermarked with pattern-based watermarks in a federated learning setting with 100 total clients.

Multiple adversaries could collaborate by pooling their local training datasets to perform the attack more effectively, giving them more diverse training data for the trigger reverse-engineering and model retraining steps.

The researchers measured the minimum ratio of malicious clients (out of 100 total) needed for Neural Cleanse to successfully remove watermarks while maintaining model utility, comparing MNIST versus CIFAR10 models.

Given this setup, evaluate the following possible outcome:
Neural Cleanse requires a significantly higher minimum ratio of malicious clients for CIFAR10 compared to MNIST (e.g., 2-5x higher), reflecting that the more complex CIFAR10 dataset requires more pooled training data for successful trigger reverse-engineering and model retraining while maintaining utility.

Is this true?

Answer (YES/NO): NO